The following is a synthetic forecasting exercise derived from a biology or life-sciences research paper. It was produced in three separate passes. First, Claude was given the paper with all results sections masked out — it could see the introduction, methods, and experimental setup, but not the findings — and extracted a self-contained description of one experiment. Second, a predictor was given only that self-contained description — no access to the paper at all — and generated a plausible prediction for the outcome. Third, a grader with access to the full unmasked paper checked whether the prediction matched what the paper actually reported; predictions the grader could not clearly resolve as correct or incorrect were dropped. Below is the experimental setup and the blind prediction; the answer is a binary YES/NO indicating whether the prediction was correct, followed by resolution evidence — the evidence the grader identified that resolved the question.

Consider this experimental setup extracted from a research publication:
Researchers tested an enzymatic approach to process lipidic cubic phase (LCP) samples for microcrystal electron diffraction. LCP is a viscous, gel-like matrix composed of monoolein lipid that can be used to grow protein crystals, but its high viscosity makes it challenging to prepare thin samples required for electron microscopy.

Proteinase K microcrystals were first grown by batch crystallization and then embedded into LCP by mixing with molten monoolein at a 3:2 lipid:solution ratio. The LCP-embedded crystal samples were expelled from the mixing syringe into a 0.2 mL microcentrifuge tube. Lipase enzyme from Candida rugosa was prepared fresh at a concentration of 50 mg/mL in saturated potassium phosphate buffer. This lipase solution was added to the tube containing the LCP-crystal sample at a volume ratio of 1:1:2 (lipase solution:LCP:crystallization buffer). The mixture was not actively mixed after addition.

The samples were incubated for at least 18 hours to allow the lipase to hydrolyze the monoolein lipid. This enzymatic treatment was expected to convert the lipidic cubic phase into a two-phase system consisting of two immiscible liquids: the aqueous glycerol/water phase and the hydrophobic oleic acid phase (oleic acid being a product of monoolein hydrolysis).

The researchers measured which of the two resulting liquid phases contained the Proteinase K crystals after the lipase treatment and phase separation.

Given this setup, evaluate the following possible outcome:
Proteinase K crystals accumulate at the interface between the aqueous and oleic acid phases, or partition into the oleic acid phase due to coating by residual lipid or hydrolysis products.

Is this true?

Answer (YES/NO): NO